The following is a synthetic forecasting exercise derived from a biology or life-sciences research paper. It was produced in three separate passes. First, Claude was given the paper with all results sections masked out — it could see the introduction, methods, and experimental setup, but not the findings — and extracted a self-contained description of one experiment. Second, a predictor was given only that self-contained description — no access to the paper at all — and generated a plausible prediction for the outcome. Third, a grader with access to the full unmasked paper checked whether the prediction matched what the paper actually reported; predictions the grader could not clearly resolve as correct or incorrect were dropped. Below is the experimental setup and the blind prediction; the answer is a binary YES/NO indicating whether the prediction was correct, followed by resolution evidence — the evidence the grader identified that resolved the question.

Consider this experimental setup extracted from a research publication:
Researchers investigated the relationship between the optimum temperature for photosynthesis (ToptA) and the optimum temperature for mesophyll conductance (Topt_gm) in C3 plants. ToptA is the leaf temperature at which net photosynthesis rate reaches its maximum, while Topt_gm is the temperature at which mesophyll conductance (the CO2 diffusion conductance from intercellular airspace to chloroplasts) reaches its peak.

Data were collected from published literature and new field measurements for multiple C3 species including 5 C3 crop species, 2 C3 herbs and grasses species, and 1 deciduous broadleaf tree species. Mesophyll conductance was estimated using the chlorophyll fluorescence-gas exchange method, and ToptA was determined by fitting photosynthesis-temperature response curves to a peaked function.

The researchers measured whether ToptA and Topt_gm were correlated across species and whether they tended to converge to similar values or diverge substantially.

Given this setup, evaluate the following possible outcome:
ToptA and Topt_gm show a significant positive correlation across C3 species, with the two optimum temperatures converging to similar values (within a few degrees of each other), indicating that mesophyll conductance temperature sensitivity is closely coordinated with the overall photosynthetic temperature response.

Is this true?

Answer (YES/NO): NO